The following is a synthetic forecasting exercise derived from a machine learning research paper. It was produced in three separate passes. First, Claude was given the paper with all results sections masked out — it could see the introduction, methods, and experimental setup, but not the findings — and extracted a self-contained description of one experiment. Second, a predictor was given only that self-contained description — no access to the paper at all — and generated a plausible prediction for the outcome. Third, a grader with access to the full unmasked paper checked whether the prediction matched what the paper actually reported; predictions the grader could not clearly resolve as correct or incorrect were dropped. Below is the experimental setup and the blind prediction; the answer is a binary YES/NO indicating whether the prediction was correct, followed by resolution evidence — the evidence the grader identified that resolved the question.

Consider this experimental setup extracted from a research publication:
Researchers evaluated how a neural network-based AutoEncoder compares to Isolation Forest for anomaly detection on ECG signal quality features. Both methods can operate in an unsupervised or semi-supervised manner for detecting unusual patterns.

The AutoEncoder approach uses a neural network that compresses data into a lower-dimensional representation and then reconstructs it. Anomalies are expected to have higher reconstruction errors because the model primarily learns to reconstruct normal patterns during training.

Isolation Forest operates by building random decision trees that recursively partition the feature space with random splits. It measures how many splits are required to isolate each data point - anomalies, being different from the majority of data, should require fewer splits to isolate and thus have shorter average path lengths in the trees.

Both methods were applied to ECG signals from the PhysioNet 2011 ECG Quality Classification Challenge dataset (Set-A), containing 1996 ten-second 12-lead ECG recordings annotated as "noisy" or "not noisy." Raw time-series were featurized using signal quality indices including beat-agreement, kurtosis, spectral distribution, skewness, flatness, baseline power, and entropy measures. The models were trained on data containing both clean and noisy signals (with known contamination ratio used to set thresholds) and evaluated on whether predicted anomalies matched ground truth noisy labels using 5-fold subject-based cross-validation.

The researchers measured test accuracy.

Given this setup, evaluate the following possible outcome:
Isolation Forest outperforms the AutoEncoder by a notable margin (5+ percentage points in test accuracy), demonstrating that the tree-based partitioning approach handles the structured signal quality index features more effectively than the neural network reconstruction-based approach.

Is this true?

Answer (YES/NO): NO